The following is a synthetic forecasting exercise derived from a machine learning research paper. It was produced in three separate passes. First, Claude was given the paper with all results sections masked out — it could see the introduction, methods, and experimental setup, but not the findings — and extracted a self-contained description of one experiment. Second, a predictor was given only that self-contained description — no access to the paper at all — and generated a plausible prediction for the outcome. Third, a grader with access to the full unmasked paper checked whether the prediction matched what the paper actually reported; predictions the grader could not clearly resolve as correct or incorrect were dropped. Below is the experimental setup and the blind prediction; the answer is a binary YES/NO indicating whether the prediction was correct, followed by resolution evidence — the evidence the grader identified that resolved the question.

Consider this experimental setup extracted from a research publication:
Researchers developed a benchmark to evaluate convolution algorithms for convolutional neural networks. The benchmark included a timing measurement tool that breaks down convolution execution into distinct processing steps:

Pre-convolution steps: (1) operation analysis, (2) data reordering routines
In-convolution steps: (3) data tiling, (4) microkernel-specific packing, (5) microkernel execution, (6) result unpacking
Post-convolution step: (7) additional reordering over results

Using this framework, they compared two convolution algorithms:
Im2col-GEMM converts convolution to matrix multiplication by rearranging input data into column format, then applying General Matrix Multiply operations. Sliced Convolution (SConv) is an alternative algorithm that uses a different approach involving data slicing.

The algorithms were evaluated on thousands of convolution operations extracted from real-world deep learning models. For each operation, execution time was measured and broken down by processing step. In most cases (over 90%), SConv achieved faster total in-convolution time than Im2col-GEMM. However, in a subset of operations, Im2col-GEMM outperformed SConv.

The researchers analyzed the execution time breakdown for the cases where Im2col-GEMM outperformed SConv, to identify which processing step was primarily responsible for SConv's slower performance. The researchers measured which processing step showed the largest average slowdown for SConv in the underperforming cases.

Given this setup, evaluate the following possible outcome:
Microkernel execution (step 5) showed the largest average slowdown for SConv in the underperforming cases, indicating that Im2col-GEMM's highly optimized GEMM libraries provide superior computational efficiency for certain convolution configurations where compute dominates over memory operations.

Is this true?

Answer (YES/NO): NO